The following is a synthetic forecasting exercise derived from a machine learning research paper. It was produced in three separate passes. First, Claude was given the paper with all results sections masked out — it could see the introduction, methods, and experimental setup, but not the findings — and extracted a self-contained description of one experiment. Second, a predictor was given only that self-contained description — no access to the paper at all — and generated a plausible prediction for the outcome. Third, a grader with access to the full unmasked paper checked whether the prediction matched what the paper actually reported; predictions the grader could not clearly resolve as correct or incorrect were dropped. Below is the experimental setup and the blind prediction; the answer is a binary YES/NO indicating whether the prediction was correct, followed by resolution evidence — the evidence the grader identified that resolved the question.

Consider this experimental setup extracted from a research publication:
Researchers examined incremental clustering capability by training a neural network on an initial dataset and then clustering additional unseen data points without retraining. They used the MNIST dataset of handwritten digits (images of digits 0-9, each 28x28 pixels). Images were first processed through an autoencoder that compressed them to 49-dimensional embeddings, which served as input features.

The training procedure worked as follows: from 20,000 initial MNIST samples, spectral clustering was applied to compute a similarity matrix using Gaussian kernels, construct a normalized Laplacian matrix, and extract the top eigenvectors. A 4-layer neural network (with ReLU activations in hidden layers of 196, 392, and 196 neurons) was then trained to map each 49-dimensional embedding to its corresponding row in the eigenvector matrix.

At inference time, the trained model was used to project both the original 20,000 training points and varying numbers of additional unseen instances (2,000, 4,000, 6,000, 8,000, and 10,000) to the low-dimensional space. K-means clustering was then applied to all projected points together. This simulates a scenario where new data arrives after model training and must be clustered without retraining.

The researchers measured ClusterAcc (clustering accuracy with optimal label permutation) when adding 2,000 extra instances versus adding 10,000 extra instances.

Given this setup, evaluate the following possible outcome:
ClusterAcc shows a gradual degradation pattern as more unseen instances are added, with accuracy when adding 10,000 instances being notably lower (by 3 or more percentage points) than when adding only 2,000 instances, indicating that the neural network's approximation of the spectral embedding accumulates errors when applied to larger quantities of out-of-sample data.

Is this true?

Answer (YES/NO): NO